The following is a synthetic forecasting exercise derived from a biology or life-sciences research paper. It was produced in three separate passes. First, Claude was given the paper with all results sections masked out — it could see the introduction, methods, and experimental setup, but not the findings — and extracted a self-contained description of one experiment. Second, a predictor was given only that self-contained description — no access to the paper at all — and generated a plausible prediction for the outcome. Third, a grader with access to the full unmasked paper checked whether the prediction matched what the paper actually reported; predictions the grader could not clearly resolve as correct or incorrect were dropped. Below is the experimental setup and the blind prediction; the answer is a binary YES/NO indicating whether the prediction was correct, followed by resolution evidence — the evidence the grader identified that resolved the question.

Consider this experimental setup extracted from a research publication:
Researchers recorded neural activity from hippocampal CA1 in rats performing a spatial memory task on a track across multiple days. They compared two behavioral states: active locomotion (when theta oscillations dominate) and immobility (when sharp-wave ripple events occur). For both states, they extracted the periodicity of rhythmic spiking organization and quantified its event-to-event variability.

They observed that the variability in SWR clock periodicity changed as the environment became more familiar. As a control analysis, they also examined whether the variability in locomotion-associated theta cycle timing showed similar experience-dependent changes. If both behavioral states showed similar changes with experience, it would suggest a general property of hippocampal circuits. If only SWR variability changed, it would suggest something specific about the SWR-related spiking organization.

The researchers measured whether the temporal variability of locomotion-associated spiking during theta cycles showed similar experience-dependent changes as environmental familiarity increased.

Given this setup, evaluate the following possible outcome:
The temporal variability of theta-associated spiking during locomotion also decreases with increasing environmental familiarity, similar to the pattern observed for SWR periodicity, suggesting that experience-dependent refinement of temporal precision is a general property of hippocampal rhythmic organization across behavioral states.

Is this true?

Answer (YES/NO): NO